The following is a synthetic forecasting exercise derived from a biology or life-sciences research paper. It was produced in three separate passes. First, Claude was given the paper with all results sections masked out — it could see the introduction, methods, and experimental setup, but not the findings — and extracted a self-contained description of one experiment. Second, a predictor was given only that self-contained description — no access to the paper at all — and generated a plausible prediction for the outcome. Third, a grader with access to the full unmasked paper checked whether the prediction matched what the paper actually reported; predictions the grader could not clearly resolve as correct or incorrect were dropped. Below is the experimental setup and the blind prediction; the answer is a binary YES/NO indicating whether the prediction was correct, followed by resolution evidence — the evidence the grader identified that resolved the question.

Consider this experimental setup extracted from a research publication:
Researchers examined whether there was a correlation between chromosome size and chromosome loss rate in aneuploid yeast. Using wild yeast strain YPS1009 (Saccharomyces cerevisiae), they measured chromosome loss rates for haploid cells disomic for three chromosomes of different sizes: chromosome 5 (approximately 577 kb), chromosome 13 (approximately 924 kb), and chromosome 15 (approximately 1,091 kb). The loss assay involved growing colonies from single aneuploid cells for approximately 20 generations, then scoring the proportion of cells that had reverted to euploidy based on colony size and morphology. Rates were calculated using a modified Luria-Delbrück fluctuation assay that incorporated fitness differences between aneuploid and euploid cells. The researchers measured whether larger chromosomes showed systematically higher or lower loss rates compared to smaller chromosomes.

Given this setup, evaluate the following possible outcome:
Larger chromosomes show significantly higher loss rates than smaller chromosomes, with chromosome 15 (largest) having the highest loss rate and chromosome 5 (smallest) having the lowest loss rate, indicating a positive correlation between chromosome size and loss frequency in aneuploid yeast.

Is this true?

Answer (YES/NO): NO